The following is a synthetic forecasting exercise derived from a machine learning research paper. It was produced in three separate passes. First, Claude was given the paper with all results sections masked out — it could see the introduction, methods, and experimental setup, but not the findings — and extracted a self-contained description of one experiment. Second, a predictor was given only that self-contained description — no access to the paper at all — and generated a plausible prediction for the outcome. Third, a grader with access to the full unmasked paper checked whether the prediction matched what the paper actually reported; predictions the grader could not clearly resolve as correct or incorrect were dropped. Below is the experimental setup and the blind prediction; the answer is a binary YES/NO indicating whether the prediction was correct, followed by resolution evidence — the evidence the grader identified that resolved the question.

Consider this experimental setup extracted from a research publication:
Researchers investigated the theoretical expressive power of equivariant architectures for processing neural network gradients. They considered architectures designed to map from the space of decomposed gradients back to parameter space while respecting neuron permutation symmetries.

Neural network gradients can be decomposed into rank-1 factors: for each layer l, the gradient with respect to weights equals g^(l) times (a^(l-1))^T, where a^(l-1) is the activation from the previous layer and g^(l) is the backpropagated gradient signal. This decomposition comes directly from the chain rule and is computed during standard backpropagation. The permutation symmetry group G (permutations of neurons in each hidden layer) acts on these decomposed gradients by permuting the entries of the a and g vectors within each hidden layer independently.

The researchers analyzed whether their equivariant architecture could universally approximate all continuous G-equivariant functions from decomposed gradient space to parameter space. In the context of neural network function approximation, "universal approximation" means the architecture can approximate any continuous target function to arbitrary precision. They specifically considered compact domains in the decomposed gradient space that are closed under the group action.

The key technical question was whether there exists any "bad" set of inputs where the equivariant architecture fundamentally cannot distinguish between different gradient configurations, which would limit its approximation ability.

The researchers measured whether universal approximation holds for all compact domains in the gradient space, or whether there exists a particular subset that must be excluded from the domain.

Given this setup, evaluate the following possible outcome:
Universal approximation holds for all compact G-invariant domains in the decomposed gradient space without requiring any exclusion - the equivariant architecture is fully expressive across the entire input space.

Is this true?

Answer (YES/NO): NO